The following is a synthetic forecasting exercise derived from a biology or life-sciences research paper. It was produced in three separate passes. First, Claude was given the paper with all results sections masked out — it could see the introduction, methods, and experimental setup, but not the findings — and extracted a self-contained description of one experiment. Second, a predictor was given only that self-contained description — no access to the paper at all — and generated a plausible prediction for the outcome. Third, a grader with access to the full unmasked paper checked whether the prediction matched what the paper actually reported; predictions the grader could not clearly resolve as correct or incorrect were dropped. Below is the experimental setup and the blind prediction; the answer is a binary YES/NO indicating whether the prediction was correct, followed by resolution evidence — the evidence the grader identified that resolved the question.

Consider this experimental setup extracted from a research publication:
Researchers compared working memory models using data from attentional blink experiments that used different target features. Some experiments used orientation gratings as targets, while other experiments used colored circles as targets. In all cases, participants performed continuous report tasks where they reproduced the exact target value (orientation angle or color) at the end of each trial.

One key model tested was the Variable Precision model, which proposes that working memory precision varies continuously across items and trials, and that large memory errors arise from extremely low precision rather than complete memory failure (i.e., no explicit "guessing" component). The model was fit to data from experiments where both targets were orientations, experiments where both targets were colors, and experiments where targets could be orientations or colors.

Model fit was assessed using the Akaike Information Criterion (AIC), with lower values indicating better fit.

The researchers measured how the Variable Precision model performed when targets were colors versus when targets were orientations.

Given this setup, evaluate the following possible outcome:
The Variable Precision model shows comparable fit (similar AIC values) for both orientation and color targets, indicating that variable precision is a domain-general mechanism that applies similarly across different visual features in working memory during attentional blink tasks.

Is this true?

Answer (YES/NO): NO